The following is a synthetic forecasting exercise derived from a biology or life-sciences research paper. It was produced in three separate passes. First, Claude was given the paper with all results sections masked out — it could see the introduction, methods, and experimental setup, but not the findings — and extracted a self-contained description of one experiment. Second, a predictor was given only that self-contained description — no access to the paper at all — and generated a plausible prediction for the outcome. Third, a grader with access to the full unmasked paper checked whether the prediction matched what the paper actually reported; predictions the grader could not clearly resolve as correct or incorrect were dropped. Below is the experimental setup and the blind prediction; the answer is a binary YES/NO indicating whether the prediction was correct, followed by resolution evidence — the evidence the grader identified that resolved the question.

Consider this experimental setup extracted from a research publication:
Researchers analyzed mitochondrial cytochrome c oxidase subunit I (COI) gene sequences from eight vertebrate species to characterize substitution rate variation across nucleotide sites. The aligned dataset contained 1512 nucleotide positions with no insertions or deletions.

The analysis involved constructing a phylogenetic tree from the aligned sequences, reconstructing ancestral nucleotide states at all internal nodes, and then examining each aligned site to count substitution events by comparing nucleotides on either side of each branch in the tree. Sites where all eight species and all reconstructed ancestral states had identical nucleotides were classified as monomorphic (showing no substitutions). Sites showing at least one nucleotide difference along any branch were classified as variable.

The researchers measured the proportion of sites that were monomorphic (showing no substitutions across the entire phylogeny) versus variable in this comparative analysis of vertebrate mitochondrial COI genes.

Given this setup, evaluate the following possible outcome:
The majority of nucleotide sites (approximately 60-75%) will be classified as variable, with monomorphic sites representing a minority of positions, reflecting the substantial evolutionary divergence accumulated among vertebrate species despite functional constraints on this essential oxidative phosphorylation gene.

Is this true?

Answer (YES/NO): NO